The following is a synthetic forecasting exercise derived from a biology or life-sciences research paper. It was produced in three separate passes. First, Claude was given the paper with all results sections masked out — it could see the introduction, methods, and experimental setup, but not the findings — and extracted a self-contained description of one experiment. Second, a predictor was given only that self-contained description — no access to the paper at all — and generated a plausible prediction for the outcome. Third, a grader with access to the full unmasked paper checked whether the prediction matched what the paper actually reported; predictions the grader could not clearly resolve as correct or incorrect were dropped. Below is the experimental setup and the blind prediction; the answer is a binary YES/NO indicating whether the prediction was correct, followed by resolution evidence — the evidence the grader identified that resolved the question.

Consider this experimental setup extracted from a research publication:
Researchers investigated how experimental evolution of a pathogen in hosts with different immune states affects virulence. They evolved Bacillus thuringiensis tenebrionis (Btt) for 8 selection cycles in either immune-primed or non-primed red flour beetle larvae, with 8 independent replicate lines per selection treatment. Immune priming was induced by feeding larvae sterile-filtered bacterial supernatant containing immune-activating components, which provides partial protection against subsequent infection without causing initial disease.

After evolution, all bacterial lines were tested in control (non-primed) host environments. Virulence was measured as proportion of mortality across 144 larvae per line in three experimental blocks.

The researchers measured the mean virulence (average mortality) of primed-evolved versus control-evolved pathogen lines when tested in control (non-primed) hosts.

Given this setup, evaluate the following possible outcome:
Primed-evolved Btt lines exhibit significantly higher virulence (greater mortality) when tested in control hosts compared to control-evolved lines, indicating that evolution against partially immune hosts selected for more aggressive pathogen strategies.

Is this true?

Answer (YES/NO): NO